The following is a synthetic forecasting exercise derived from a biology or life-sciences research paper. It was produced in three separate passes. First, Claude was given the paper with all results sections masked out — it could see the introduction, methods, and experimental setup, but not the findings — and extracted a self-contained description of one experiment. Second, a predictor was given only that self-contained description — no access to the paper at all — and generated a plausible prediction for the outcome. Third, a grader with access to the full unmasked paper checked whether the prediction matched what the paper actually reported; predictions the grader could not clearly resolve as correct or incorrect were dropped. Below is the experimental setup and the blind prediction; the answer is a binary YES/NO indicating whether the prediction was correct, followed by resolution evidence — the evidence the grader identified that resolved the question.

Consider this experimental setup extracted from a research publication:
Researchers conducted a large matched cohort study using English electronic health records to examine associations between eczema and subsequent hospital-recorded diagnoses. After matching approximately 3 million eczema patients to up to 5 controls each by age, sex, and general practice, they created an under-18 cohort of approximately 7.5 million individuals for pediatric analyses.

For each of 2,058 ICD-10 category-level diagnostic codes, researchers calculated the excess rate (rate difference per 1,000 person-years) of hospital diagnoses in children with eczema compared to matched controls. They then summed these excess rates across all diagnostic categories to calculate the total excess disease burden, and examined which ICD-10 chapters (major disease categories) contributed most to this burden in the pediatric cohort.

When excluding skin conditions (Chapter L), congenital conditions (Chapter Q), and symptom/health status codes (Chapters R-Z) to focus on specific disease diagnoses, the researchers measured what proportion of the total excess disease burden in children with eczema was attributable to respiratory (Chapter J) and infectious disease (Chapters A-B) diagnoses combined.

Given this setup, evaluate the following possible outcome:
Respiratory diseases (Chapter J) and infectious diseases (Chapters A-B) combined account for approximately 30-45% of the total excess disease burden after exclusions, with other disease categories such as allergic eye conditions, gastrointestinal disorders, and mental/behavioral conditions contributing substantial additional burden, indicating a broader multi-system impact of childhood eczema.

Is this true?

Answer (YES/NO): NO